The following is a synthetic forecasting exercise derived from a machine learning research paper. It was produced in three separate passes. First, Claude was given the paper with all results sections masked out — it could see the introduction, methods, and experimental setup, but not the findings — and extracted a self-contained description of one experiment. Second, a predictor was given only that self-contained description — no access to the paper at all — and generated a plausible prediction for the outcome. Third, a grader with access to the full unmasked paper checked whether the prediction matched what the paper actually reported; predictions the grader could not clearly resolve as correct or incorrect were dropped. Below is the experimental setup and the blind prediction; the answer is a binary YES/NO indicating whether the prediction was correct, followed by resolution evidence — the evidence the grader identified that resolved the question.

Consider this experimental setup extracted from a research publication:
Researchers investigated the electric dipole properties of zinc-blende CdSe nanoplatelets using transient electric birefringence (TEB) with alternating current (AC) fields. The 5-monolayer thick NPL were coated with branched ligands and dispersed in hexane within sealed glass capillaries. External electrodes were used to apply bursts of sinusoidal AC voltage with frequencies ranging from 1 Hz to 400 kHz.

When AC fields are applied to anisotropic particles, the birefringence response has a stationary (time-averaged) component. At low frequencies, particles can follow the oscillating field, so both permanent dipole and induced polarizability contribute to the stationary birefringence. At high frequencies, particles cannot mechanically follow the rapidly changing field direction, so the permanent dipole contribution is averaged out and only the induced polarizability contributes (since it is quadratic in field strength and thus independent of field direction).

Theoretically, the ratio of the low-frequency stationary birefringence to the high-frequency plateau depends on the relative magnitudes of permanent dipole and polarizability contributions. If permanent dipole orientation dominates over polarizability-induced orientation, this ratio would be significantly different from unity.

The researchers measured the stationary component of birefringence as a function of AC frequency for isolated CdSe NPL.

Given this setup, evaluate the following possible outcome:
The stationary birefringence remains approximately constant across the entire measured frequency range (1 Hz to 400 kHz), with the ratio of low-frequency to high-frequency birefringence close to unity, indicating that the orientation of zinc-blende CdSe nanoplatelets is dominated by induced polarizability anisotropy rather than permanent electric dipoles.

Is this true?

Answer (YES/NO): NO